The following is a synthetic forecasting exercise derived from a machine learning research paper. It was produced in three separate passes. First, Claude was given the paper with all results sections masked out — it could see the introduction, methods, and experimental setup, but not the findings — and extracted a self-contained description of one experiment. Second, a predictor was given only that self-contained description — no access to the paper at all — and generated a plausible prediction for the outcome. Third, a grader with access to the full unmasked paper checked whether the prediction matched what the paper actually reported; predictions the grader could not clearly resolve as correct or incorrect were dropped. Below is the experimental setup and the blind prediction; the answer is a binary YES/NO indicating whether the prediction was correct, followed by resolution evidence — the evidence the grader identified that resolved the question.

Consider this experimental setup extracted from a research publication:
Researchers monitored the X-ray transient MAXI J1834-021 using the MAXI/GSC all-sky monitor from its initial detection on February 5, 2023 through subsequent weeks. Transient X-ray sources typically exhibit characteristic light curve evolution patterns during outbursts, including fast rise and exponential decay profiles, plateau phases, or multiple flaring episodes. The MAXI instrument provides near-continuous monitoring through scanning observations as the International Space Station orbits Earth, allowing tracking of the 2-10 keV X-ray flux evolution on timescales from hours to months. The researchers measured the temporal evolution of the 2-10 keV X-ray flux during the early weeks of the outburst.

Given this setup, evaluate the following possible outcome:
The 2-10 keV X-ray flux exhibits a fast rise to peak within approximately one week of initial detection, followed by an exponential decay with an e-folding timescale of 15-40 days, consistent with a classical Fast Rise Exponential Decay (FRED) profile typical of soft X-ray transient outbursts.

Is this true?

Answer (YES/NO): NO